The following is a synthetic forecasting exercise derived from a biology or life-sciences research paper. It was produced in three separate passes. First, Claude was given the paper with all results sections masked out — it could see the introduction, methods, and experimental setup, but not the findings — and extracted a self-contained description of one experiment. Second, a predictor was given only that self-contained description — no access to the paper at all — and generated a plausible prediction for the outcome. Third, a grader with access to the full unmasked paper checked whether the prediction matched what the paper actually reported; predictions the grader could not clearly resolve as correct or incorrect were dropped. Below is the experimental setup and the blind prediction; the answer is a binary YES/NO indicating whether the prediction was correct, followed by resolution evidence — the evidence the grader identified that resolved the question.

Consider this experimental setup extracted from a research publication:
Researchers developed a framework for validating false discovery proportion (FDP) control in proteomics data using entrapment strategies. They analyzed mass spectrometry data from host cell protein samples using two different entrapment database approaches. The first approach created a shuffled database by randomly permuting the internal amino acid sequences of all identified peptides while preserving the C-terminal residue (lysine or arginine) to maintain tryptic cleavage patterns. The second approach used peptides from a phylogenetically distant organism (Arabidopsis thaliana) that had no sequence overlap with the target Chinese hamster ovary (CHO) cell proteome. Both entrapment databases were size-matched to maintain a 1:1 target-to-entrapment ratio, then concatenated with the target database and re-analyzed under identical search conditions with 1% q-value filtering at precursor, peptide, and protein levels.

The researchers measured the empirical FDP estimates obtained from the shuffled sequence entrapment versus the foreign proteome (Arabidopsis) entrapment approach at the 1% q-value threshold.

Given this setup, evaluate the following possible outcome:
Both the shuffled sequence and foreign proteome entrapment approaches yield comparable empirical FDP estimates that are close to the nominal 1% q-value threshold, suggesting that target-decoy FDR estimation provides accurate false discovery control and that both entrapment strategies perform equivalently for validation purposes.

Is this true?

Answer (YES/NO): NO